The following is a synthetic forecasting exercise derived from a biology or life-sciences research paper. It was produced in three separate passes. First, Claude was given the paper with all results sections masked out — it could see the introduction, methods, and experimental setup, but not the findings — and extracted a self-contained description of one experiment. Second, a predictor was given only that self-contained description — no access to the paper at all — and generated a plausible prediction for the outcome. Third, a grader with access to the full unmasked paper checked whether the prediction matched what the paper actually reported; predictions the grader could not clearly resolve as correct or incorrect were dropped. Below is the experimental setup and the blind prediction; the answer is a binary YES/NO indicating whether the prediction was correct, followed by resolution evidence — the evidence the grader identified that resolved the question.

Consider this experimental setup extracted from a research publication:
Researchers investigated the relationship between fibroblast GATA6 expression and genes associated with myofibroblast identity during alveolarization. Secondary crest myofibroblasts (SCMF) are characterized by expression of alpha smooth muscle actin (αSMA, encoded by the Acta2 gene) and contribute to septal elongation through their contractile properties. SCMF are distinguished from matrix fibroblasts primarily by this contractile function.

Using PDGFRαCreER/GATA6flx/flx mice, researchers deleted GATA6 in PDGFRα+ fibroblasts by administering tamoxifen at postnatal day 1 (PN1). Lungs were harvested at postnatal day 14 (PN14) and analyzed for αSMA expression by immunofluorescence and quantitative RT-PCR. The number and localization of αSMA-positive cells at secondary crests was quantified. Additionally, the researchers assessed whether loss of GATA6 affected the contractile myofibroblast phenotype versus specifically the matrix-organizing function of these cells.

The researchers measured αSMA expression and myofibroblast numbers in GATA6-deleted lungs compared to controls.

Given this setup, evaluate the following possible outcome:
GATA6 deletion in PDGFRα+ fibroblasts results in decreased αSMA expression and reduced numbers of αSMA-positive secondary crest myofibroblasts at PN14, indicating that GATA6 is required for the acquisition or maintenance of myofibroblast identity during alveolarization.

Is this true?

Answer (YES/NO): NO